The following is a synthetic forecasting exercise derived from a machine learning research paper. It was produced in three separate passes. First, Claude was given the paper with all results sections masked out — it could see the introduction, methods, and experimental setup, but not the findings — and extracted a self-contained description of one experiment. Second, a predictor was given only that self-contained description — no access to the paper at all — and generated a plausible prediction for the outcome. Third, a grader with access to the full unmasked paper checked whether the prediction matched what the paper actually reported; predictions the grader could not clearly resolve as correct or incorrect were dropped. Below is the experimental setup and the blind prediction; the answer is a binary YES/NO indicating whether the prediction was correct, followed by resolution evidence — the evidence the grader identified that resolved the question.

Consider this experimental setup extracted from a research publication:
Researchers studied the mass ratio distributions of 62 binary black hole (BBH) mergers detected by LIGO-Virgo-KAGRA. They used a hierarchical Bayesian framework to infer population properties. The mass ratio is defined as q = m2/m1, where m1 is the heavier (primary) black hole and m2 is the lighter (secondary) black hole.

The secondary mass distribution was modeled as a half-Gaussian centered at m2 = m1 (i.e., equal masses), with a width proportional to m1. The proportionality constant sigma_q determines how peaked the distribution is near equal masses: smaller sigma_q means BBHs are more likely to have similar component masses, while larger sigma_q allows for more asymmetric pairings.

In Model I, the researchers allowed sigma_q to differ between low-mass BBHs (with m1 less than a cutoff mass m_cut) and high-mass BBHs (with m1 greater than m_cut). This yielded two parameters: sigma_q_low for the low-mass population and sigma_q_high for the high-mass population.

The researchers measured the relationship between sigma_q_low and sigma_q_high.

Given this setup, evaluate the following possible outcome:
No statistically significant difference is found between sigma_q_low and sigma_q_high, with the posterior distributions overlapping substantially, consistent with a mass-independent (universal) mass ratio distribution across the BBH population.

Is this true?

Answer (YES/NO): NO